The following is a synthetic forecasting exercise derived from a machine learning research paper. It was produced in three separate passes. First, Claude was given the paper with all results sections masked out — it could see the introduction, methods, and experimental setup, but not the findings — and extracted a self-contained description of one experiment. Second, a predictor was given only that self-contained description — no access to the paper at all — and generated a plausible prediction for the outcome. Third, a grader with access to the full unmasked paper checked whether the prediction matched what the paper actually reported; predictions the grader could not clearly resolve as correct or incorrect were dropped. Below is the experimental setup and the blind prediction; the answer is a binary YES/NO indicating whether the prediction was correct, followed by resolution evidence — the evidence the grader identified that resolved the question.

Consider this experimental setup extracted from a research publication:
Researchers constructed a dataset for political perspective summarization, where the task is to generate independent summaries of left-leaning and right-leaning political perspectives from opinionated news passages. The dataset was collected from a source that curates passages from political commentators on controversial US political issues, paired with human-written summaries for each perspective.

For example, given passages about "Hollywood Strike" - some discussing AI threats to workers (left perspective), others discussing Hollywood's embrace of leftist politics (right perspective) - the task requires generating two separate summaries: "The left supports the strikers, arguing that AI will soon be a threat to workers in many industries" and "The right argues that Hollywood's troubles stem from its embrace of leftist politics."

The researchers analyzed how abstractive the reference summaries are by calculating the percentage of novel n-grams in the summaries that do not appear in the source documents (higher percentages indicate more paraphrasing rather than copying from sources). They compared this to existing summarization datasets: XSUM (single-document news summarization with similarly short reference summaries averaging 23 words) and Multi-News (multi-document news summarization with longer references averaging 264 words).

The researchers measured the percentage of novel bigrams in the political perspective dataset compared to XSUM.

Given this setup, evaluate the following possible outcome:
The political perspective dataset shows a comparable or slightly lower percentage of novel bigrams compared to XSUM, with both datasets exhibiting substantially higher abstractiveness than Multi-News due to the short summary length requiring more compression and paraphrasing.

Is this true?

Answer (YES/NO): NO